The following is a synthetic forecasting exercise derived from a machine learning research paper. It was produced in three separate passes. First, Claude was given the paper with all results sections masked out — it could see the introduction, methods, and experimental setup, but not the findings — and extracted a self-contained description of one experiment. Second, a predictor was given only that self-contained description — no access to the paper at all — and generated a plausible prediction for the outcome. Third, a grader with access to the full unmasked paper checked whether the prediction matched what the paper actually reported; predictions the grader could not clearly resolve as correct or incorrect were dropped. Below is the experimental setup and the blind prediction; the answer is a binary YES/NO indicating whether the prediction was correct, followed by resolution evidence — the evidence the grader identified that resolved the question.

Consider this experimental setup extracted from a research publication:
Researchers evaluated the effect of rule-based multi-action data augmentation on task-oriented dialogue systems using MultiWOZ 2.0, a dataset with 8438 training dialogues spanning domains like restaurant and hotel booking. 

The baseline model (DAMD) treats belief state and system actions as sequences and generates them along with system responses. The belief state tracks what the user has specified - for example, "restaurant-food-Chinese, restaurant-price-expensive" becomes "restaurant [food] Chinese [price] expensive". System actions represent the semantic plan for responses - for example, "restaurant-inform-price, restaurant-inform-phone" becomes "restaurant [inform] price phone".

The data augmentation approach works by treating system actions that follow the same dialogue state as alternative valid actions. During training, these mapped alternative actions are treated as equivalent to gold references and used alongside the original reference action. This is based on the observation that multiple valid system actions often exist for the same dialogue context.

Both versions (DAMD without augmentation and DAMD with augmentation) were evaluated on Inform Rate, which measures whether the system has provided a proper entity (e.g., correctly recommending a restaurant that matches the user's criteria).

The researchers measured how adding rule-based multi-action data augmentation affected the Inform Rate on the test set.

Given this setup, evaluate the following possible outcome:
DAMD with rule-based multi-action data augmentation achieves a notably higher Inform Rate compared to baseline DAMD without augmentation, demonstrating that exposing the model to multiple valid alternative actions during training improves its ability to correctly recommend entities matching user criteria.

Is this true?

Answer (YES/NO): NO